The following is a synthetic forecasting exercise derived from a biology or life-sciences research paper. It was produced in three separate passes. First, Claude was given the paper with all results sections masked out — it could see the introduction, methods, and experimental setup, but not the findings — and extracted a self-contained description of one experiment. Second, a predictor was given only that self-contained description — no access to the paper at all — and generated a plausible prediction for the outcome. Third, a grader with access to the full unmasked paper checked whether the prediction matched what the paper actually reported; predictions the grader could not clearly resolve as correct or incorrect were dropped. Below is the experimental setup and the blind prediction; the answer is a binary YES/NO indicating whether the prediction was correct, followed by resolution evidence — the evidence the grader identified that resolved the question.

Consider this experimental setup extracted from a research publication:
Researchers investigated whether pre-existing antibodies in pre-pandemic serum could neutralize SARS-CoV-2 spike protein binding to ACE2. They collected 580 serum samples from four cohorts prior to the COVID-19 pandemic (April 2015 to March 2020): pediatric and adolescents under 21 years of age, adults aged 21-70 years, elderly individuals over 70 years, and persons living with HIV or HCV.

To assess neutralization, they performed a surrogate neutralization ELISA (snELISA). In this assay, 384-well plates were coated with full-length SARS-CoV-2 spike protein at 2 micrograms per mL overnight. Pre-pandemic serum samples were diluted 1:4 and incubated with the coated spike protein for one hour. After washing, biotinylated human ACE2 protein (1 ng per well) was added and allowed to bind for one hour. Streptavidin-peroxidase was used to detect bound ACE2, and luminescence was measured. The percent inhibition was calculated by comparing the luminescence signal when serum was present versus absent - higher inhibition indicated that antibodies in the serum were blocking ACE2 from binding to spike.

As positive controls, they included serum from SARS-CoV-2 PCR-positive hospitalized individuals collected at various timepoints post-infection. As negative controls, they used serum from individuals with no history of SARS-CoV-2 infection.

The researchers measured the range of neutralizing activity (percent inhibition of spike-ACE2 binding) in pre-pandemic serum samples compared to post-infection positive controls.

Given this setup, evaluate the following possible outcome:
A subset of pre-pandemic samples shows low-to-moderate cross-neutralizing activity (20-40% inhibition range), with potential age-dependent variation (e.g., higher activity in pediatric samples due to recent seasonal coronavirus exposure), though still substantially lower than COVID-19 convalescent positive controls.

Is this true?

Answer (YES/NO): NO